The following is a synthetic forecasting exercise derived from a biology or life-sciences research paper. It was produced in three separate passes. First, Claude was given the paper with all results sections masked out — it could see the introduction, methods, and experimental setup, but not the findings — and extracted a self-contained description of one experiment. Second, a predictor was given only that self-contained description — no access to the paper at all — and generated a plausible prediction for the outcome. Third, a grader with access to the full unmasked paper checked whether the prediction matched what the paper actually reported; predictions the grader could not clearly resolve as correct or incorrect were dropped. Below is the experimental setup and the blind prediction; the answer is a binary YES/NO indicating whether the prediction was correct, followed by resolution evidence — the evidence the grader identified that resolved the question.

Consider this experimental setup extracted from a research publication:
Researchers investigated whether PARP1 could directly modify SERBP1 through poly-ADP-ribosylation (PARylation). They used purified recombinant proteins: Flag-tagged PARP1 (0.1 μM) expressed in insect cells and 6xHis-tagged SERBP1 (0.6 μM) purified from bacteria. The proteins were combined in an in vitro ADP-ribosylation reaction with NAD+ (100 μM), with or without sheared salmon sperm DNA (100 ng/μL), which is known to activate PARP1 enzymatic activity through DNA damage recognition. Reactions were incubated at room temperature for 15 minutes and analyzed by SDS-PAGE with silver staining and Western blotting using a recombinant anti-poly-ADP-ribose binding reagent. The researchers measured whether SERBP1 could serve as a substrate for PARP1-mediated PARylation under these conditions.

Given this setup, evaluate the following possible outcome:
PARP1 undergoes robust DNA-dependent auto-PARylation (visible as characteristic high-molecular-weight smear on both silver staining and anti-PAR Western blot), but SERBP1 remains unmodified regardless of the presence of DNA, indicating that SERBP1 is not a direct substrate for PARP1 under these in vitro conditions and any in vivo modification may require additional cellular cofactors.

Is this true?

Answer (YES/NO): NO